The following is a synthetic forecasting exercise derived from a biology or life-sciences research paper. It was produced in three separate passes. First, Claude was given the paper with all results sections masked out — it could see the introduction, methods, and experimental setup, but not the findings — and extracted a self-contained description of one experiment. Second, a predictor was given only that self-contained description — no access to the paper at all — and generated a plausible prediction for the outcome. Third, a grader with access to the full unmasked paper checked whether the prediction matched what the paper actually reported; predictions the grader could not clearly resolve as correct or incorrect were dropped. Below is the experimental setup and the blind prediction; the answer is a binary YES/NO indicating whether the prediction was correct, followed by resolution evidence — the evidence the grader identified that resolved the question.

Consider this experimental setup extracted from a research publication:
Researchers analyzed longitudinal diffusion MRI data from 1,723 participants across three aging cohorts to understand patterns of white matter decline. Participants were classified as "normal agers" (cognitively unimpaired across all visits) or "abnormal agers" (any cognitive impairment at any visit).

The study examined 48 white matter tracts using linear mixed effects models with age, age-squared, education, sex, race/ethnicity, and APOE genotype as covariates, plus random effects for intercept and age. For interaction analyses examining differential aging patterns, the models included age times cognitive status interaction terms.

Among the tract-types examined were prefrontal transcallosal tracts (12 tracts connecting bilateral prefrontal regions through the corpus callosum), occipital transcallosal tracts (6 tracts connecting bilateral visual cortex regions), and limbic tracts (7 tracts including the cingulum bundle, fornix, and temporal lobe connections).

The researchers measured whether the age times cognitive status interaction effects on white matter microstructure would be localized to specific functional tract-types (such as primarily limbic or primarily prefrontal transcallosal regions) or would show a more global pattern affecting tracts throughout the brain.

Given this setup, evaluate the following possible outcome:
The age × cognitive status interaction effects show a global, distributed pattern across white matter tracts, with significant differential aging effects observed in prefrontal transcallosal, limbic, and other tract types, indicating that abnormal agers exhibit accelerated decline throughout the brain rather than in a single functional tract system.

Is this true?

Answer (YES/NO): YES